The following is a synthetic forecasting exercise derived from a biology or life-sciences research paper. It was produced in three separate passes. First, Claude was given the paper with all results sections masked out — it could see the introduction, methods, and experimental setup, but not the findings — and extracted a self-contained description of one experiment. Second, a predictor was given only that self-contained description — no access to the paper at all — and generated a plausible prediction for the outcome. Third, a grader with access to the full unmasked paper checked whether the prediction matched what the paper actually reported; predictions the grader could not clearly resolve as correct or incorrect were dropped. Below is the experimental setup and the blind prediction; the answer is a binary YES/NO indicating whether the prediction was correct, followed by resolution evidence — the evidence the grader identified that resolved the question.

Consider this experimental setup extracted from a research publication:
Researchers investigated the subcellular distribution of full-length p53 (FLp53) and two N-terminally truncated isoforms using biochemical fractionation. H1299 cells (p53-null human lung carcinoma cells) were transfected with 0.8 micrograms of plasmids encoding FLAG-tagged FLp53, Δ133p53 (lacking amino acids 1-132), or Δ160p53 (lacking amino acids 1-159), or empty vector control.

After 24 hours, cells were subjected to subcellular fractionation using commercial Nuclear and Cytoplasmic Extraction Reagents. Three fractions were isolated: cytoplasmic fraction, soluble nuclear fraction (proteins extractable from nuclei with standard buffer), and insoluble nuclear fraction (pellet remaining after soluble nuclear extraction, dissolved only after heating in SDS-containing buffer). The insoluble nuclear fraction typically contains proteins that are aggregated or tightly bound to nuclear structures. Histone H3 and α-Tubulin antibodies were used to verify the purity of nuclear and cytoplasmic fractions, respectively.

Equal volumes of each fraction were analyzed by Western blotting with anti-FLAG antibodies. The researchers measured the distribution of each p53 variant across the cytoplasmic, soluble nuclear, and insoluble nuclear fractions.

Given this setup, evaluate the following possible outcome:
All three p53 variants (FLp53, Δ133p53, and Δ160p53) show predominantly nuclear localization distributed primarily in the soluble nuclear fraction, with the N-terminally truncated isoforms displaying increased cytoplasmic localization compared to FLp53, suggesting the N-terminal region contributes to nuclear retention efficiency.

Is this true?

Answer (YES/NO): NO